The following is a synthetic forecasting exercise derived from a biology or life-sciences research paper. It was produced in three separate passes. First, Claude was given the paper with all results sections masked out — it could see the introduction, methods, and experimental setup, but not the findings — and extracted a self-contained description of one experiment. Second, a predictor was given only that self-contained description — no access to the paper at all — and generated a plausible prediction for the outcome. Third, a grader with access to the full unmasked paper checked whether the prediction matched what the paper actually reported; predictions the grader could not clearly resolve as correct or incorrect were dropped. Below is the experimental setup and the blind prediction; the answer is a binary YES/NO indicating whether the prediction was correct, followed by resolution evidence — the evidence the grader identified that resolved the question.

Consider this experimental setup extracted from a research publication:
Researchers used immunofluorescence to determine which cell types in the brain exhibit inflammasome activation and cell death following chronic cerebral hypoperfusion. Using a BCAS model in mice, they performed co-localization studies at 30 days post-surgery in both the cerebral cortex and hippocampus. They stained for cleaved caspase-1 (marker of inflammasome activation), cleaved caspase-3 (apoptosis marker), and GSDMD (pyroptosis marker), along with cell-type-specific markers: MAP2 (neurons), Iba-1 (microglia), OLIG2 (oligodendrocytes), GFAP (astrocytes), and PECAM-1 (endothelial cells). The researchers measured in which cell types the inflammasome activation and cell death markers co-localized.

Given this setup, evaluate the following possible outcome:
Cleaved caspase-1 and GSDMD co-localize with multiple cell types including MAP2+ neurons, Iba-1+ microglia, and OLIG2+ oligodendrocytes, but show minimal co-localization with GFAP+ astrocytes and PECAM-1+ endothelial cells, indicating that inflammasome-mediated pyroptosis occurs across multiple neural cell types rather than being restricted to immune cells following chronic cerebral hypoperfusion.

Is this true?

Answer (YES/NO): NO